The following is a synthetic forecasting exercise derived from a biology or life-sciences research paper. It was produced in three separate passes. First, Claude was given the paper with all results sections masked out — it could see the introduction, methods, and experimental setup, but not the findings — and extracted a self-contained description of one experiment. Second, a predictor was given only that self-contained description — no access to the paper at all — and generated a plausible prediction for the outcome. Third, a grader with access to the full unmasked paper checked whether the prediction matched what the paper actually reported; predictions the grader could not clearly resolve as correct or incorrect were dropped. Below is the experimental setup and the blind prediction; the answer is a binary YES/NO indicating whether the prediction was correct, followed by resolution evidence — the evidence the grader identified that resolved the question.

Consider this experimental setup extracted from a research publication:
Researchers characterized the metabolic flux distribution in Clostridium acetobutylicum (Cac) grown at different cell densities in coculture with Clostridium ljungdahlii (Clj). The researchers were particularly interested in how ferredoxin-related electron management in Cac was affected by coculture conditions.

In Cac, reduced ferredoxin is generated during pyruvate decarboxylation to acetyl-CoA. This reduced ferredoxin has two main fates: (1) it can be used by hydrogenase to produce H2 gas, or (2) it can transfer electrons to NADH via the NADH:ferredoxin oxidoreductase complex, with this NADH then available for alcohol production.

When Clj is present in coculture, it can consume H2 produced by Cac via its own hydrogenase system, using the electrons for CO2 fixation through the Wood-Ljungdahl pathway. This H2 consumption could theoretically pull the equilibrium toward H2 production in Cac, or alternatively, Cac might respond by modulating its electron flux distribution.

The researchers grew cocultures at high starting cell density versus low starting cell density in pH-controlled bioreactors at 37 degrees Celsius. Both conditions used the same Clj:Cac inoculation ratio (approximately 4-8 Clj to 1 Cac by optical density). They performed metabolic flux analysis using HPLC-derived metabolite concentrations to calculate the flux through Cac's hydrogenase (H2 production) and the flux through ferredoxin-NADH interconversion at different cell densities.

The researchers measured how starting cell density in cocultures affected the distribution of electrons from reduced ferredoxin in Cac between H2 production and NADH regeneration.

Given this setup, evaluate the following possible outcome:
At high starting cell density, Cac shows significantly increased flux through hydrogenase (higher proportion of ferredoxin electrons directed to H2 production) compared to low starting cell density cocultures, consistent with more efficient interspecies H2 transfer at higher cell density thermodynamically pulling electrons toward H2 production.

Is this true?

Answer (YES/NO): NO